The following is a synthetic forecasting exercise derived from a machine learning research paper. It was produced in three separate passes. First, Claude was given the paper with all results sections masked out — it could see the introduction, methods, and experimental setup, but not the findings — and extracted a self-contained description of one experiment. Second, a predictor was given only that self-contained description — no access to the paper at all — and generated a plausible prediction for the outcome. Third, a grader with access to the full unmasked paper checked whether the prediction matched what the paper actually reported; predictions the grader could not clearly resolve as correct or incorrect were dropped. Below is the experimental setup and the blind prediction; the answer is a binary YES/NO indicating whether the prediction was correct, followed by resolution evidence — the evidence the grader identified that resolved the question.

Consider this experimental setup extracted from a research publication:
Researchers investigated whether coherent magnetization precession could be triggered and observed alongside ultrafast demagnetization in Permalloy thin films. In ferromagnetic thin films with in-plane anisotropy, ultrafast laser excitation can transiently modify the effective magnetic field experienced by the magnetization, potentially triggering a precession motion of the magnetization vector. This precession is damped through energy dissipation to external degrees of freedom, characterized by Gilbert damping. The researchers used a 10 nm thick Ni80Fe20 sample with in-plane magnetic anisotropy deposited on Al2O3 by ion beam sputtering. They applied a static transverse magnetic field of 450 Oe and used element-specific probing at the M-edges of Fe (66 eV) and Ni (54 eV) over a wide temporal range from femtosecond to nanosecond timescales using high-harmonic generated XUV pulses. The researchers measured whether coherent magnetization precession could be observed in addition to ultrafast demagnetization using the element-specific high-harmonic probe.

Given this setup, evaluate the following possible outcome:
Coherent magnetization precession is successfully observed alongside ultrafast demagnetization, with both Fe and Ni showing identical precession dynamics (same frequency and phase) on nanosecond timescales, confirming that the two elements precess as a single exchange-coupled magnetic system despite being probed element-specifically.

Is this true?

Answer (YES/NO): YES